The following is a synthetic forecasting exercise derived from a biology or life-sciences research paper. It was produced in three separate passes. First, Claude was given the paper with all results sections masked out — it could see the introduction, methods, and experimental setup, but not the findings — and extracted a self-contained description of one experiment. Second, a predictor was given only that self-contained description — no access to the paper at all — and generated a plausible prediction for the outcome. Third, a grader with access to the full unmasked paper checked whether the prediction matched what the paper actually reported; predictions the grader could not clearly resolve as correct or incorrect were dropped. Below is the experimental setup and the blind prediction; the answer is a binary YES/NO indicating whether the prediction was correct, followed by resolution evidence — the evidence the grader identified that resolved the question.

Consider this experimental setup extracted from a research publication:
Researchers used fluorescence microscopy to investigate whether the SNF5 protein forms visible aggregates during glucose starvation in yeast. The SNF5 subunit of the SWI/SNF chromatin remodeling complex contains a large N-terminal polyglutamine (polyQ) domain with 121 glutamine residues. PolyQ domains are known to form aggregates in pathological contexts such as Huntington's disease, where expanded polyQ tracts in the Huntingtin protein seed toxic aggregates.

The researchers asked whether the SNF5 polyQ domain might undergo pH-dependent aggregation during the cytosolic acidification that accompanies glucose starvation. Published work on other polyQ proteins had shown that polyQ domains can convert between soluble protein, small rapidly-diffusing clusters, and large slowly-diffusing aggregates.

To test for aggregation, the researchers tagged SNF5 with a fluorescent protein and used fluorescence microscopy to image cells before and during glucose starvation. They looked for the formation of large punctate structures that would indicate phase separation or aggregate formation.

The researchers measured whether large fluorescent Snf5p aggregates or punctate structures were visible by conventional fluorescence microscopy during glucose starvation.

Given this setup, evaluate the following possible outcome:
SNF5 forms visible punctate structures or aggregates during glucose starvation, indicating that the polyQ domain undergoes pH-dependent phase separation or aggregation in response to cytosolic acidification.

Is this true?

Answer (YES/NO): NO